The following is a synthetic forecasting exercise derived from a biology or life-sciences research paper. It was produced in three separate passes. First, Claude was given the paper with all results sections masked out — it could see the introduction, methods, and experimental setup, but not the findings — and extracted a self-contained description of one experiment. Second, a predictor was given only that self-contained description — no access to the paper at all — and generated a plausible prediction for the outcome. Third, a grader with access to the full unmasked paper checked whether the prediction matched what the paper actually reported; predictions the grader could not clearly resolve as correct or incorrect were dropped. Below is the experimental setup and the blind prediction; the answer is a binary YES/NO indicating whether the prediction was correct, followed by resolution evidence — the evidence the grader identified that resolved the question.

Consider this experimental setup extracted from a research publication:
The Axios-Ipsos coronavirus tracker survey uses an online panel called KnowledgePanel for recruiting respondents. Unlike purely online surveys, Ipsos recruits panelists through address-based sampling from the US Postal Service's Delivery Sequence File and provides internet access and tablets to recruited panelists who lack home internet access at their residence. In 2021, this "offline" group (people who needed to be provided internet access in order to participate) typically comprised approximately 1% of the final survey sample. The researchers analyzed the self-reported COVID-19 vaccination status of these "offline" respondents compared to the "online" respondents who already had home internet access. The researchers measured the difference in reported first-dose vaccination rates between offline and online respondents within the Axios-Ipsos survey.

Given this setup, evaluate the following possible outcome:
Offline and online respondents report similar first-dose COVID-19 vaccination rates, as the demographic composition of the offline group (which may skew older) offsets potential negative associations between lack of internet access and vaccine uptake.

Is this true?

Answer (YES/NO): NO